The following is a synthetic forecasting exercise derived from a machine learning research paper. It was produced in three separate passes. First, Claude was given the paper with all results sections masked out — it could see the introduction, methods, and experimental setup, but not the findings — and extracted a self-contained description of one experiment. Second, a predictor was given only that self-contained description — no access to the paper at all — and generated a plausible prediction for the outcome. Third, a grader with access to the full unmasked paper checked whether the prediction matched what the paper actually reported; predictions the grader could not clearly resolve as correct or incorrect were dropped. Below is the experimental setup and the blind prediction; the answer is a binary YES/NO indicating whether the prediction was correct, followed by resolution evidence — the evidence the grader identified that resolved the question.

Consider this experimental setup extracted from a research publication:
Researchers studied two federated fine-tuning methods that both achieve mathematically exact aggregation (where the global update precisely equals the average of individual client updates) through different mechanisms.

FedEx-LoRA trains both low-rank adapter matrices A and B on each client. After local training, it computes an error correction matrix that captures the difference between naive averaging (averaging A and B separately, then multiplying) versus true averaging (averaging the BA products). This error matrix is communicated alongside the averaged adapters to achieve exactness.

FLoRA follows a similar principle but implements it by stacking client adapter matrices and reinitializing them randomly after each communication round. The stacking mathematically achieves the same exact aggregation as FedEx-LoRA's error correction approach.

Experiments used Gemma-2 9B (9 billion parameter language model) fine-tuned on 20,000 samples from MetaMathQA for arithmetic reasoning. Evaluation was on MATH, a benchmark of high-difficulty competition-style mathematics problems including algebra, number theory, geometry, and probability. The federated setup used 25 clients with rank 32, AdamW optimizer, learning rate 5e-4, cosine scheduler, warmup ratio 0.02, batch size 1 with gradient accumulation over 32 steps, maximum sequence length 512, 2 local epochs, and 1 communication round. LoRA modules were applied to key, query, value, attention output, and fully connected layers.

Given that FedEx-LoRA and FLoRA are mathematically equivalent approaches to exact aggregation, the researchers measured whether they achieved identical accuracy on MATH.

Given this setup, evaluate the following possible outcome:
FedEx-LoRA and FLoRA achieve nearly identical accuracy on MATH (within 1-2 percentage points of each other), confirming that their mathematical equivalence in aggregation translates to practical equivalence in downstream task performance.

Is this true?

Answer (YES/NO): YES